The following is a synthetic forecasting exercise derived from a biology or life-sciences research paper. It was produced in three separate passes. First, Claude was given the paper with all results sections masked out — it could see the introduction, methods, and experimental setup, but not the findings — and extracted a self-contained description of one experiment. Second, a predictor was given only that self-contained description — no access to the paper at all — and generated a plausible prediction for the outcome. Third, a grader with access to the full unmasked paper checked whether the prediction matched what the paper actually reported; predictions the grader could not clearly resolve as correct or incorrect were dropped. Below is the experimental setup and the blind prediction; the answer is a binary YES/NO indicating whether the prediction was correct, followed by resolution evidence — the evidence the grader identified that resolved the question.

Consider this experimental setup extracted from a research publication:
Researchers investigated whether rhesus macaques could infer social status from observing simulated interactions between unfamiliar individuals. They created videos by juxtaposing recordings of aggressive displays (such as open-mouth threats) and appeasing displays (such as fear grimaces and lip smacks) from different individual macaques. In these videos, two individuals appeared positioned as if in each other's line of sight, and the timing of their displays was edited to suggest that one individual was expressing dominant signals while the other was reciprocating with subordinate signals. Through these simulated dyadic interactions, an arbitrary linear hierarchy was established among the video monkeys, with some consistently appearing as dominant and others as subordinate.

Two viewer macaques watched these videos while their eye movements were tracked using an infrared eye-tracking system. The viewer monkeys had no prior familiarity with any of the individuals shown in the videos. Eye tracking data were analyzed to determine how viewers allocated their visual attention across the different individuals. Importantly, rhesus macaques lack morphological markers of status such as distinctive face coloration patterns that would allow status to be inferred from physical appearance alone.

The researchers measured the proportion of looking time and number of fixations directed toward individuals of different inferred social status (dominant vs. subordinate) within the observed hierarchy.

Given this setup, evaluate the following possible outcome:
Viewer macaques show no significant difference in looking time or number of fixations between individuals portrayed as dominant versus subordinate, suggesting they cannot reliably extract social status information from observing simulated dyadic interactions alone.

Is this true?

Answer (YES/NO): NO